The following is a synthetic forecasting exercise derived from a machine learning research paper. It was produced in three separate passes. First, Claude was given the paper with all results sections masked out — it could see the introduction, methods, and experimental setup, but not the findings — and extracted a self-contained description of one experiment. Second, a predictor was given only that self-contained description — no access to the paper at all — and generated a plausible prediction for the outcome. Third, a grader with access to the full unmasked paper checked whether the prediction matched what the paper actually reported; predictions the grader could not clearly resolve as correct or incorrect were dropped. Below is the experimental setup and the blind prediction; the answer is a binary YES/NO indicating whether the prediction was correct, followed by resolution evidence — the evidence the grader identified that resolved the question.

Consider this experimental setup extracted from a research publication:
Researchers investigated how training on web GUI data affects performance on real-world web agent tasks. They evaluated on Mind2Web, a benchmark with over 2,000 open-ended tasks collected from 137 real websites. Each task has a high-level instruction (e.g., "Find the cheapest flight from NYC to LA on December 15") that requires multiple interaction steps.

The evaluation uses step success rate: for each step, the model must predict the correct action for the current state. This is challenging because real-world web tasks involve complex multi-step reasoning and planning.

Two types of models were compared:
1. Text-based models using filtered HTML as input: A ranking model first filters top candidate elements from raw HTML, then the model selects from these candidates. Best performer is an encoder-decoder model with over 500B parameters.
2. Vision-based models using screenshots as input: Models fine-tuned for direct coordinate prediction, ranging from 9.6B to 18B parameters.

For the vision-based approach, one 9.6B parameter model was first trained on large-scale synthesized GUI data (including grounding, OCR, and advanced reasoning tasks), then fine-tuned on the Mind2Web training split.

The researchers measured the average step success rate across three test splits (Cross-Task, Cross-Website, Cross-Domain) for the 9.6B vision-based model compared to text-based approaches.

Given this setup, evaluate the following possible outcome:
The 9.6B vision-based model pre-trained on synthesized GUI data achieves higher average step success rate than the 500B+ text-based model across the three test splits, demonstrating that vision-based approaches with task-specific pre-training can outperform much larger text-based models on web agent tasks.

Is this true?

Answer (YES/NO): NO